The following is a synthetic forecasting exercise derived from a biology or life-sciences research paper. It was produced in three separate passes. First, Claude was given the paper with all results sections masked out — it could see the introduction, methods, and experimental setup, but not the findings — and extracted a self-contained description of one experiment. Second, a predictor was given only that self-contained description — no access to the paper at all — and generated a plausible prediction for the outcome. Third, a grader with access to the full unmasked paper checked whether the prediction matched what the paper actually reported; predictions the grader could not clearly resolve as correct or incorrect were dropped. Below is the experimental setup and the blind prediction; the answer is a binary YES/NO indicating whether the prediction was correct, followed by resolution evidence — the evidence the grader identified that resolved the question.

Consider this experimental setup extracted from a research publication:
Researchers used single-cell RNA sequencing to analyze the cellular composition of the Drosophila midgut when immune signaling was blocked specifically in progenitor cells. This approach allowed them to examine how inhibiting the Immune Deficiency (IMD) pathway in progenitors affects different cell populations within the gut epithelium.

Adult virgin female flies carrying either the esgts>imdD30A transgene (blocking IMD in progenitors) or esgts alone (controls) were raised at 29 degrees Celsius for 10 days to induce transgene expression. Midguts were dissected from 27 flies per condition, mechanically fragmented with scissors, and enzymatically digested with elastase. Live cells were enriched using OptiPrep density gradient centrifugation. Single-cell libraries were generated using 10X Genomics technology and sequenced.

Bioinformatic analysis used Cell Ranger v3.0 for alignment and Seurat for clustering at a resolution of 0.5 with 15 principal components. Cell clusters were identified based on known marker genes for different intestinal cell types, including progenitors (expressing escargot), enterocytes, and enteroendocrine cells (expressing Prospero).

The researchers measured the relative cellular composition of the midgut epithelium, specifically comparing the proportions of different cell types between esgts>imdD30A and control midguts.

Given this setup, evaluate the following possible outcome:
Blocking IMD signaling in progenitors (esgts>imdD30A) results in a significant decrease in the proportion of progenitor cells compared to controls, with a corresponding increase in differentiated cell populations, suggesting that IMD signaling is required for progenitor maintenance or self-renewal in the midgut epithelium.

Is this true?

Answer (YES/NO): NO